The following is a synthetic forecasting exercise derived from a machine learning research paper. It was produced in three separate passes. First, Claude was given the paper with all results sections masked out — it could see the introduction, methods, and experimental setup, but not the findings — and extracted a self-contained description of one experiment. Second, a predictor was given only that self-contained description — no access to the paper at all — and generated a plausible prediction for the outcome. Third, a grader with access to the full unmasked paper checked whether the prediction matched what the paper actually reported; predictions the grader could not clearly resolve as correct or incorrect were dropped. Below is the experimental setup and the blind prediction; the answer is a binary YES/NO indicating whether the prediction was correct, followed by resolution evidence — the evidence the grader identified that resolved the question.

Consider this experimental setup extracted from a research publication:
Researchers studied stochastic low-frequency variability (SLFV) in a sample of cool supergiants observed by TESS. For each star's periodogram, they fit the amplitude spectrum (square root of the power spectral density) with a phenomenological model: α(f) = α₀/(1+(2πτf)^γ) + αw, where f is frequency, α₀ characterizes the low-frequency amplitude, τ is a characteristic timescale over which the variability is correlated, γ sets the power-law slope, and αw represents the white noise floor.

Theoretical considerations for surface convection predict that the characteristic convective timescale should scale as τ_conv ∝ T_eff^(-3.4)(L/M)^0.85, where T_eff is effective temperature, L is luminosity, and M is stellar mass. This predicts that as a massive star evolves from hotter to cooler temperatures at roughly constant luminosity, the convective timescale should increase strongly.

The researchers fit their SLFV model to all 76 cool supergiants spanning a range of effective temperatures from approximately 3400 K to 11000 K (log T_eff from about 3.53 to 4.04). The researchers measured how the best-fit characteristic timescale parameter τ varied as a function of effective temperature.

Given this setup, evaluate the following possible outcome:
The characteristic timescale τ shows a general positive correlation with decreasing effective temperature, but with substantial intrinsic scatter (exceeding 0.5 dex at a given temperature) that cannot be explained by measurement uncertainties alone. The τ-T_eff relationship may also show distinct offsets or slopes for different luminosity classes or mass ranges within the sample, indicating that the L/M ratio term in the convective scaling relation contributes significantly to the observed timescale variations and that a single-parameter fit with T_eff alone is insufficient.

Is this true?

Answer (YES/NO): NO